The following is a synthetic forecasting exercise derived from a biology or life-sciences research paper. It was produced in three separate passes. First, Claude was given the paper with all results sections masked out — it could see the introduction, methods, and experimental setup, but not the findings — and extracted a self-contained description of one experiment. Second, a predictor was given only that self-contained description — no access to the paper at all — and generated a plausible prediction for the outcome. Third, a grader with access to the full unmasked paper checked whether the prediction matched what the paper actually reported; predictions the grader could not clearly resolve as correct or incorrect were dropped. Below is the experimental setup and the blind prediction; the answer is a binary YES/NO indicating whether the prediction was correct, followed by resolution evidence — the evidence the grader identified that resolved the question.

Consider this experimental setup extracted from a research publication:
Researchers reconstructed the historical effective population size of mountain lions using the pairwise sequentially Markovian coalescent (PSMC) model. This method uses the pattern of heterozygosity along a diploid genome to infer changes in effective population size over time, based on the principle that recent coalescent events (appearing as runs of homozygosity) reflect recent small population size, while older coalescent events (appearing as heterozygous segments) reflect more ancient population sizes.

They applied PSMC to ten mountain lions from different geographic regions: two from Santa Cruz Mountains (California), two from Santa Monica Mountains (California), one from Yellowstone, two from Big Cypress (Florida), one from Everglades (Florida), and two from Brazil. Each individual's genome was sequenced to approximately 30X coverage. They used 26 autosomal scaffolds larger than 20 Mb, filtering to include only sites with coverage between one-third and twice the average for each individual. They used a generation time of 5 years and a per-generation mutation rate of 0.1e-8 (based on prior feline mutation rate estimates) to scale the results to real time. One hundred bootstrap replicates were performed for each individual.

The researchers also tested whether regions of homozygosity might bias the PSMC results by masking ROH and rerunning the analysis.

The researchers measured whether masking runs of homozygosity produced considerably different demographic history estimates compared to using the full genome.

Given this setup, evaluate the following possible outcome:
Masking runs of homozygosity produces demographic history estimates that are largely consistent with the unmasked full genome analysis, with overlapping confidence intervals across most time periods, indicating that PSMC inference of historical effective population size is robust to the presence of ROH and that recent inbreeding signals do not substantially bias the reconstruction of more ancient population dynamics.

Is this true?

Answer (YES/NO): YES